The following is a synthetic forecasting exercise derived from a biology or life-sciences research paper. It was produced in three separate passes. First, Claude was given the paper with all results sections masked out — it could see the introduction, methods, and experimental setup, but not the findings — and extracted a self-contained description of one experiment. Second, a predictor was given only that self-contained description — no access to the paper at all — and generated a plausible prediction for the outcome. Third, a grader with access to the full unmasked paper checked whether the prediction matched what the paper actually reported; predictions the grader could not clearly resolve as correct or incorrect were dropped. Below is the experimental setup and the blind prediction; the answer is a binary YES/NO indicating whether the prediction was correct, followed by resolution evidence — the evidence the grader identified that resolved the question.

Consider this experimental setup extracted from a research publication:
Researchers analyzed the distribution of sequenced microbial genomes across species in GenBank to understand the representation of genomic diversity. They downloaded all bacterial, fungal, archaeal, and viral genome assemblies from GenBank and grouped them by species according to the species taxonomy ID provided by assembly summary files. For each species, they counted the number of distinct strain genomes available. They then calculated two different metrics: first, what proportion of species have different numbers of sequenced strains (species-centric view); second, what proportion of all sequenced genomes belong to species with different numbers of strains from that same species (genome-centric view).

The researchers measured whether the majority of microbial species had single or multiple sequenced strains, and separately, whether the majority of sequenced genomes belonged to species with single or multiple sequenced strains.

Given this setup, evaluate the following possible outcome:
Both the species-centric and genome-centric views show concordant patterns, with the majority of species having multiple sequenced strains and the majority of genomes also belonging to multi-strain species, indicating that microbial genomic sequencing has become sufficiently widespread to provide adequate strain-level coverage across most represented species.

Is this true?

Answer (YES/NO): NO